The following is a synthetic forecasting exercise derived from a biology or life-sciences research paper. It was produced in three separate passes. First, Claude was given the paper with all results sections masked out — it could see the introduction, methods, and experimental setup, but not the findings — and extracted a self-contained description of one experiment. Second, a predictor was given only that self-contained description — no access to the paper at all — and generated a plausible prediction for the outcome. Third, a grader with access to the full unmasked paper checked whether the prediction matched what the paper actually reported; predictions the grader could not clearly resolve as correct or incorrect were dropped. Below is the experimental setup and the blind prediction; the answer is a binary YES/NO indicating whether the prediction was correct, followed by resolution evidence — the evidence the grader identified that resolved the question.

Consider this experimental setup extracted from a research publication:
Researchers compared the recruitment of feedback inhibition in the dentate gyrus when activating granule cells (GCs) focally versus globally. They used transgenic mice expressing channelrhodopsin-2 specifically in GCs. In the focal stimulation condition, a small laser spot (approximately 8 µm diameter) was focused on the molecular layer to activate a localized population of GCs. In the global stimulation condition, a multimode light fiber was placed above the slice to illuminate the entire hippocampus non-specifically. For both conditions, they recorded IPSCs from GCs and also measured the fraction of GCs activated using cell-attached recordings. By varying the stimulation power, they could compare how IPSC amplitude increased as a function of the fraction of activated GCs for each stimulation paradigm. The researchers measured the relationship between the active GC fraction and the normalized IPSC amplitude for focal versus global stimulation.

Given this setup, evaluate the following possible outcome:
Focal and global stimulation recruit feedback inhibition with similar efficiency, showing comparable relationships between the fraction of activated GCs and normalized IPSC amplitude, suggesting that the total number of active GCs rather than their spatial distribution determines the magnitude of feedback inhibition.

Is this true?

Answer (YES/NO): NO